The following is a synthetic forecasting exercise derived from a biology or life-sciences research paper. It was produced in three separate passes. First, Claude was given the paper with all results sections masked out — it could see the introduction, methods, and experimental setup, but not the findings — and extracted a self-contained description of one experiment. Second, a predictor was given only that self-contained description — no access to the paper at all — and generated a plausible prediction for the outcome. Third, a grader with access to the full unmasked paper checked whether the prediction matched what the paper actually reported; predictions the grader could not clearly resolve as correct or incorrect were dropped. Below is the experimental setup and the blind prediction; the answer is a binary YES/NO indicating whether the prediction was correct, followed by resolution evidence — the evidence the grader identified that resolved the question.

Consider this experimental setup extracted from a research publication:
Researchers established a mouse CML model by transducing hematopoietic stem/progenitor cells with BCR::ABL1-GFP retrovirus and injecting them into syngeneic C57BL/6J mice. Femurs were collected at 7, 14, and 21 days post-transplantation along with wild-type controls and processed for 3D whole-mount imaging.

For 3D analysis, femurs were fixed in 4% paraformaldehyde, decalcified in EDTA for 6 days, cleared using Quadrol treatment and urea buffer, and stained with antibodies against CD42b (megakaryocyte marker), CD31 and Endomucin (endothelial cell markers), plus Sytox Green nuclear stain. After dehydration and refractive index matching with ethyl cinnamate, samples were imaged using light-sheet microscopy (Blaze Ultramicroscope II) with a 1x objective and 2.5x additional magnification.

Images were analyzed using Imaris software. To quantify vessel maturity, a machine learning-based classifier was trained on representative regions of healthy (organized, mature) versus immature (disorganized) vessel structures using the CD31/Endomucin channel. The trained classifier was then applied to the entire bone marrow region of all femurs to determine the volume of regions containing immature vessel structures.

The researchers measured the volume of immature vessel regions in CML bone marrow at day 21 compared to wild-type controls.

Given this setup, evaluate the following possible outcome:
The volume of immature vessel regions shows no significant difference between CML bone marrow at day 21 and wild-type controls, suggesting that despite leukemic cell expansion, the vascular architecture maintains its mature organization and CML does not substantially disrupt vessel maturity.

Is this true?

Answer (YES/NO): NO